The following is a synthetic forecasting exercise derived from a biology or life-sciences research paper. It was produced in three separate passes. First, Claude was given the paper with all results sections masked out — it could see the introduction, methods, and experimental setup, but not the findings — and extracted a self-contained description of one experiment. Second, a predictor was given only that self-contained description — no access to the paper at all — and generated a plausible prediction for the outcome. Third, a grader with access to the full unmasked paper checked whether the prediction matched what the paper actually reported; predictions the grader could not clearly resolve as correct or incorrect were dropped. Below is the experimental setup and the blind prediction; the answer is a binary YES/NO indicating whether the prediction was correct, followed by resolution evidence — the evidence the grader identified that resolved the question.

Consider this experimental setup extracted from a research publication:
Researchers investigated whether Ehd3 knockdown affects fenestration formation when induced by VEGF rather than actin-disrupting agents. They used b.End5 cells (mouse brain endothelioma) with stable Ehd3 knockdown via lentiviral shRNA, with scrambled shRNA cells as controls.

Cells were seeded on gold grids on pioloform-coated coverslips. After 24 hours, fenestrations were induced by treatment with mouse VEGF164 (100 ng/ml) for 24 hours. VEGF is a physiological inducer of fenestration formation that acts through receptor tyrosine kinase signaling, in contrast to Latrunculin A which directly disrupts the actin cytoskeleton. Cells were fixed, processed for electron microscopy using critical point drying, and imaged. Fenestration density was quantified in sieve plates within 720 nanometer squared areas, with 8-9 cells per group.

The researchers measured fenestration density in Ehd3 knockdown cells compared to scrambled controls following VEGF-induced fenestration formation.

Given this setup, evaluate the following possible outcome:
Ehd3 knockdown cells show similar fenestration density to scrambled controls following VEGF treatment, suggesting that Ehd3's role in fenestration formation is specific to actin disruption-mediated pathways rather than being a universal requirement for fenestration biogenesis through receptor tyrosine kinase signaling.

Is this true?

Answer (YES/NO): NO